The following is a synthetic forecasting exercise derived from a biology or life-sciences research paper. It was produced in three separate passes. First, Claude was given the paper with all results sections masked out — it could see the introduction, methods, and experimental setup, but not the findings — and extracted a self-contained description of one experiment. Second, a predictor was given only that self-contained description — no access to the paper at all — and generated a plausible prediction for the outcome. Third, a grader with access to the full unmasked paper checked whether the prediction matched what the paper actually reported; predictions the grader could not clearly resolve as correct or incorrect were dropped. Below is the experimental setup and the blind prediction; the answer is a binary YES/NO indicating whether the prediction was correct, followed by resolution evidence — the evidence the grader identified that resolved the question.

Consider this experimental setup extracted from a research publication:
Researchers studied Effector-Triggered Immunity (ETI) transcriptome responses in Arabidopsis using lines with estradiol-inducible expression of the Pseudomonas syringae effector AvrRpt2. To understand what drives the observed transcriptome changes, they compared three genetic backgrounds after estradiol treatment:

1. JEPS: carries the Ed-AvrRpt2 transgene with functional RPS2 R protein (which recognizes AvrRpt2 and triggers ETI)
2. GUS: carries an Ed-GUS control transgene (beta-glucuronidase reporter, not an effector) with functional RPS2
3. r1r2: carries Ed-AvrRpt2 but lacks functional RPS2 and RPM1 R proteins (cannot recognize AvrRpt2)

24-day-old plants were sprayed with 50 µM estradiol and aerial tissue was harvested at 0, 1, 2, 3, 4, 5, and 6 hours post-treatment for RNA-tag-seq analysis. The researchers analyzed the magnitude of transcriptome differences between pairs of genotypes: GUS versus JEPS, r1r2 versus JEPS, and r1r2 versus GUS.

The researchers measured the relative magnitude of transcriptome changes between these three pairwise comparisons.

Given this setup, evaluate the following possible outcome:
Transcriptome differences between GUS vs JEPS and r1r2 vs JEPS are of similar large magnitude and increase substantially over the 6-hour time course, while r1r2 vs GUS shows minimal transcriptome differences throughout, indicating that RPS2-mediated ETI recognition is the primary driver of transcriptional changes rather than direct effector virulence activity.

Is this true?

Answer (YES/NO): YES